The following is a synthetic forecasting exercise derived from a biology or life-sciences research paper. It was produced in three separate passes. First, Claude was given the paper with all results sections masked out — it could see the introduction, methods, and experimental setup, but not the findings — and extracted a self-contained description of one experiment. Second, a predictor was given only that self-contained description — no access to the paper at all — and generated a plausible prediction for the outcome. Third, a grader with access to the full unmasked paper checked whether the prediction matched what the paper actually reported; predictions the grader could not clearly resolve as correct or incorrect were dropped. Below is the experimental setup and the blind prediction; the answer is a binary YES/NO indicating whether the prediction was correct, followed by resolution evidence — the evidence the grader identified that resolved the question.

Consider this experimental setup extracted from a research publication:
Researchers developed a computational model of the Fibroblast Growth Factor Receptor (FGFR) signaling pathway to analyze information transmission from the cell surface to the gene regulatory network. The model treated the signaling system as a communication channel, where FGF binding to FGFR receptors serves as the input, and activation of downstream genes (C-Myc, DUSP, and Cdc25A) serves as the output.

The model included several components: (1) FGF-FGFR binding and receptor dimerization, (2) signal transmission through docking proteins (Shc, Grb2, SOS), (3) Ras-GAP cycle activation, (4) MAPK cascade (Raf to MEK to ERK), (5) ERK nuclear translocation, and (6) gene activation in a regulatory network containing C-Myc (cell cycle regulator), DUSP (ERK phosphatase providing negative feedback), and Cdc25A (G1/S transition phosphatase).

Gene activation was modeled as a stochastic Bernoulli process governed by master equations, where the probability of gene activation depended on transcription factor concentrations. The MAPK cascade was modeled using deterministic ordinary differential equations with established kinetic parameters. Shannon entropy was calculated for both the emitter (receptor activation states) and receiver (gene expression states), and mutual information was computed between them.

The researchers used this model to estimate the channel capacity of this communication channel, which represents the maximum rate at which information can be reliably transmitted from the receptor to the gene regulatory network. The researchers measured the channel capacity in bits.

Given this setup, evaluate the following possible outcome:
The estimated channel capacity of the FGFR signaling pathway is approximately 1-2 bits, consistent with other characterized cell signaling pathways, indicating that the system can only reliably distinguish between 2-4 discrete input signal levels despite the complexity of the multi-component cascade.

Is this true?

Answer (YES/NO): NO